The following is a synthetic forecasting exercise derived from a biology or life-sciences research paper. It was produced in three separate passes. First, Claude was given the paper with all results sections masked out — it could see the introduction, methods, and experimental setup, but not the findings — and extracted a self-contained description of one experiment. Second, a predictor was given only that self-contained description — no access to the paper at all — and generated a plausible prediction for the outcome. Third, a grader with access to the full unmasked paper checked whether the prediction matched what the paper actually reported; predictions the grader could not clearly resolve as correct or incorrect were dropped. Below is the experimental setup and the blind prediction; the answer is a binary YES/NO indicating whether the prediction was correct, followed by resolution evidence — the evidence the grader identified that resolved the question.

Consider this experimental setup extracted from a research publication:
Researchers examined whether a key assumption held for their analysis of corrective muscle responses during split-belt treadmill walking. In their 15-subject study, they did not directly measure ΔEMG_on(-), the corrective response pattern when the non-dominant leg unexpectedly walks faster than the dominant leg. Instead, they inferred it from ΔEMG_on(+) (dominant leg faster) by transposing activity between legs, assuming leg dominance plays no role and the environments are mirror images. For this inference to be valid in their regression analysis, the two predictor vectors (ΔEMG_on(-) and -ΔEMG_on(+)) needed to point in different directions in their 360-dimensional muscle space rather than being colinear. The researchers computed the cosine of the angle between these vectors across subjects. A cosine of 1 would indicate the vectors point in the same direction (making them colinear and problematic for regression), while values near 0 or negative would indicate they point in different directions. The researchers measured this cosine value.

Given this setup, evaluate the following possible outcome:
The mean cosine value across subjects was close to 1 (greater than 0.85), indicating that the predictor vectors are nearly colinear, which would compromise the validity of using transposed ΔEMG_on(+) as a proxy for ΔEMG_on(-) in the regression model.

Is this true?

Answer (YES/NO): NO